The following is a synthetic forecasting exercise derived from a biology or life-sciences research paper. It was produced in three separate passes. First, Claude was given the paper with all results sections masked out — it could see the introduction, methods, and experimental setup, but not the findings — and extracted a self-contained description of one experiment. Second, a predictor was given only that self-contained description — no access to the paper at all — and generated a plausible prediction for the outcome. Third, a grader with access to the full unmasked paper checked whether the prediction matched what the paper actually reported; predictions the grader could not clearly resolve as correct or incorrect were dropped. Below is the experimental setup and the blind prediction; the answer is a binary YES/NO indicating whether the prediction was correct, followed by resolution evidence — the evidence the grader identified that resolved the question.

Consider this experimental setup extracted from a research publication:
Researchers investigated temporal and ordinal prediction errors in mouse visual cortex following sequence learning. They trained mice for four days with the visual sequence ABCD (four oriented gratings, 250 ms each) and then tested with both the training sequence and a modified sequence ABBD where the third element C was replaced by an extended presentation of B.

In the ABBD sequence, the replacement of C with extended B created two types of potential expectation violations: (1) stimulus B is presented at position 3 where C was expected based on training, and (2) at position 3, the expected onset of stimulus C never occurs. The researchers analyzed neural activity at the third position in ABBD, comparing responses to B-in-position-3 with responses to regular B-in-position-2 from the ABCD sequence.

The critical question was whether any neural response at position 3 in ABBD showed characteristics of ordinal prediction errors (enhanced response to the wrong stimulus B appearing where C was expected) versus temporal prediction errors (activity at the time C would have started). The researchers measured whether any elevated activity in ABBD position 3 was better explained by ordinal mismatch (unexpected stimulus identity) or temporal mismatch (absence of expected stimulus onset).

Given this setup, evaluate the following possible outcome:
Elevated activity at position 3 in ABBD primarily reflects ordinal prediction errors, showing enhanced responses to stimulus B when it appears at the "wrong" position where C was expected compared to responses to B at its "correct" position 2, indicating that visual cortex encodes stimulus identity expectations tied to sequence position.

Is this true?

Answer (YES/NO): NO